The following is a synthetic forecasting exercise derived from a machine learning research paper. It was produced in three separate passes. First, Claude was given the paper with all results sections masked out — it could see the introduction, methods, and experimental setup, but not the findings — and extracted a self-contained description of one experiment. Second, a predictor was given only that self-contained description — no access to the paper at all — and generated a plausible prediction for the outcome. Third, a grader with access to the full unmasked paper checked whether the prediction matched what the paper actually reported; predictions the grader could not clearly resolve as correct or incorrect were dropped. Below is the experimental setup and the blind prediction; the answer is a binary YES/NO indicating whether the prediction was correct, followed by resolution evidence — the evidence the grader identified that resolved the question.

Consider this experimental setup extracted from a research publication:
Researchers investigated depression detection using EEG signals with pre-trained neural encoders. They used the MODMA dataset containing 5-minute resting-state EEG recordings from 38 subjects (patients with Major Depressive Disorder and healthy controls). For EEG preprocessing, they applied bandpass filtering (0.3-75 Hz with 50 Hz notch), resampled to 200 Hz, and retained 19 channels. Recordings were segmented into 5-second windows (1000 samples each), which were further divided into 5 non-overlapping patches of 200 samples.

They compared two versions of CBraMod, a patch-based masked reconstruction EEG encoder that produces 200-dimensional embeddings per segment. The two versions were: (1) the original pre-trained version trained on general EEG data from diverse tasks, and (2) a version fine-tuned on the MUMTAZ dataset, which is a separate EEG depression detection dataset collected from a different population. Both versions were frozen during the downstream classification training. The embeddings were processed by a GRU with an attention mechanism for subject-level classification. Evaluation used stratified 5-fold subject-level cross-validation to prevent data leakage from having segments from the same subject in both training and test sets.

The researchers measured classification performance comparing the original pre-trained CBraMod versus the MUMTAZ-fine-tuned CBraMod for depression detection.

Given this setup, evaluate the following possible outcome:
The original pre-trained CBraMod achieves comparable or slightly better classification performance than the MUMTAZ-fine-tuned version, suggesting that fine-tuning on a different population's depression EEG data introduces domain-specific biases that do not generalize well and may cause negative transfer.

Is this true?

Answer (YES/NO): NO